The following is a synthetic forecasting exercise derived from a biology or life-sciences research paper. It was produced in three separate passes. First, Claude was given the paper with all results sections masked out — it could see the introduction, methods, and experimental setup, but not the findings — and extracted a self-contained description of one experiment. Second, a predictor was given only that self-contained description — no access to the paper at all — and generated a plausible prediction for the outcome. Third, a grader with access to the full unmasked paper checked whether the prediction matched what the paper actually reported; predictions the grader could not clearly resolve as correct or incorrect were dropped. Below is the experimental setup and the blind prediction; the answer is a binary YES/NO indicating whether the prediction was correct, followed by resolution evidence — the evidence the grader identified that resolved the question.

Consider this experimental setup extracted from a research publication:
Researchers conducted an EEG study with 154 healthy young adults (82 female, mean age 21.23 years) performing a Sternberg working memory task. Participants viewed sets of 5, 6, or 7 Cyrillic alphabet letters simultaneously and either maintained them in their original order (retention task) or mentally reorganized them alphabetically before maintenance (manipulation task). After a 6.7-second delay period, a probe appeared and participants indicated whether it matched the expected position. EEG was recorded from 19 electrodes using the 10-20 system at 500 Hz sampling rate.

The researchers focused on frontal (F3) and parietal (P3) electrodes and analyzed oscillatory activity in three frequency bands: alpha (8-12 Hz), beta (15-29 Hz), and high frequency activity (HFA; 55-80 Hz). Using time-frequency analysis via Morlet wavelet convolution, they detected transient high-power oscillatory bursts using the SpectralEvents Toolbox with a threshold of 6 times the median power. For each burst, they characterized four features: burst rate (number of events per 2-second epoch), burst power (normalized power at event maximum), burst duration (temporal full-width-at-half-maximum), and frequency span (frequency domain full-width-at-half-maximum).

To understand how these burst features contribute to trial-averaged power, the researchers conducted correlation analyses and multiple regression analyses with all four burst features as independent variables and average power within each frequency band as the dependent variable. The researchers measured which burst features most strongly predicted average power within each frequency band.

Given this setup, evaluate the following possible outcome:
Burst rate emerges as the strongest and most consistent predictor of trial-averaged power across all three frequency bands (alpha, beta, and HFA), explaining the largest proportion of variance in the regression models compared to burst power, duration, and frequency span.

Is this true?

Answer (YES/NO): YES